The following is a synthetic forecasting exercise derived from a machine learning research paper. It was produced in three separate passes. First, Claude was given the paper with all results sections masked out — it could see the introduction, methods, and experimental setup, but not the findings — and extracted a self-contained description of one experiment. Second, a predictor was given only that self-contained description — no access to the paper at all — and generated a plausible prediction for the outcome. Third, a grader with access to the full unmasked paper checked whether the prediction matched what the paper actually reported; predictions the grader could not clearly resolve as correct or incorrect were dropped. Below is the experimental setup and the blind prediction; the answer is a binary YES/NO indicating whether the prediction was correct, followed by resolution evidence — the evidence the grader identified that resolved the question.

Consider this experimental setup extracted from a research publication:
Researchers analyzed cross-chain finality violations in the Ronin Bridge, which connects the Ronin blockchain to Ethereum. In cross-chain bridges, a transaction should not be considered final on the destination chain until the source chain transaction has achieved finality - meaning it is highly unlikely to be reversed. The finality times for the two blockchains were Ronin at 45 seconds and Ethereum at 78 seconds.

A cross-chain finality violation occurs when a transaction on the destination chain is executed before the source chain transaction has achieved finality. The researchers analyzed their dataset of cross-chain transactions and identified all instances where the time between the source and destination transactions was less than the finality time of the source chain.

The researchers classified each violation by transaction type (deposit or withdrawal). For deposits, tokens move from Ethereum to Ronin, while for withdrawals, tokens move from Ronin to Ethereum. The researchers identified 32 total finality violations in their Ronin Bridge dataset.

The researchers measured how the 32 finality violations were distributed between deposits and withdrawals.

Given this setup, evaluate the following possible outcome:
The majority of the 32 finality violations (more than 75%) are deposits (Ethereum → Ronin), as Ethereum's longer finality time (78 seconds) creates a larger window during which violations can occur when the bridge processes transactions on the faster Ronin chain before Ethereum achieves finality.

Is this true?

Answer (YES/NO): NO